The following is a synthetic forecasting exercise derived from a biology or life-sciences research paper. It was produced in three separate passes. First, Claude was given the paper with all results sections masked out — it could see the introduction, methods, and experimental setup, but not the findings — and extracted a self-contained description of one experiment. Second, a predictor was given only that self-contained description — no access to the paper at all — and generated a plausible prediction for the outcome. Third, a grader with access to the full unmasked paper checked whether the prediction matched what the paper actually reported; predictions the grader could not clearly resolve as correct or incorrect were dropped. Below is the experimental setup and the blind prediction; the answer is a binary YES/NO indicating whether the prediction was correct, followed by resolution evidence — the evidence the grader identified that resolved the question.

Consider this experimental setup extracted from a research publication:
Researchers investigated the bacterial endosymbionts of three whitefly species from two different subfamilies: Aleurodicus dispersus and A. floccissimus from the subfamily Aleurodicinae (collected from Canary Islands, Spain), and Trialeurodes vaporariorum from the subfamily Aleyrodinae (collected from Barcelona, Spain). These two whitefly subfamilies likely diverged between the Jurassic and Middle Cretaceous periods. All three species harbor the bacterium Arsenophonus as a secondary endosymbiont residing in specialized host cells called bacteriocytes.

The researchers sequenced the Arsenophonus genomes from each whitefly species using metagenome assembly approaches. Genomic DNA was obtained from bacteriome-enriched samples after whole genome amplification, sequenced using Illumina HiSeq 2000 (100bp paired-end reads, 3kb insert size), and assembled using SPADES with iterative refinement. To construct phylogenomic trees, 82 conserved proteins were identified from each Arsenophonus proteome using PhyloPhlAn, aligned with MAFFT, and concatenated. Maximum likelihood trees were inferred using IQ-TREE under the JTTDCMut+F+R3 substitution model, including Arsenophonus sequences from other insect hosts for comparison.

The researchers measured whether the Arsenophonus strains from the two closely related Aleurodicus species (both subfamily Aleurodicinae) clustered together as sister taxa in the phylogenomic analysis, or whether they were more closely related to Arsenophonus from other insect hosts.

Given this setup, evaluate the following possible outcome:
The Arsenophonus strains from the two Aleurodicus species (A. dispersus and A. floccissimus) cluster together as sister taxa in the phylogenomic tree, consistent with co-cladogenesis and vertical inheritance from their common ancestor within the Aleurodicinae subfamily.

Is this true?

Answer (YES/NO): NO